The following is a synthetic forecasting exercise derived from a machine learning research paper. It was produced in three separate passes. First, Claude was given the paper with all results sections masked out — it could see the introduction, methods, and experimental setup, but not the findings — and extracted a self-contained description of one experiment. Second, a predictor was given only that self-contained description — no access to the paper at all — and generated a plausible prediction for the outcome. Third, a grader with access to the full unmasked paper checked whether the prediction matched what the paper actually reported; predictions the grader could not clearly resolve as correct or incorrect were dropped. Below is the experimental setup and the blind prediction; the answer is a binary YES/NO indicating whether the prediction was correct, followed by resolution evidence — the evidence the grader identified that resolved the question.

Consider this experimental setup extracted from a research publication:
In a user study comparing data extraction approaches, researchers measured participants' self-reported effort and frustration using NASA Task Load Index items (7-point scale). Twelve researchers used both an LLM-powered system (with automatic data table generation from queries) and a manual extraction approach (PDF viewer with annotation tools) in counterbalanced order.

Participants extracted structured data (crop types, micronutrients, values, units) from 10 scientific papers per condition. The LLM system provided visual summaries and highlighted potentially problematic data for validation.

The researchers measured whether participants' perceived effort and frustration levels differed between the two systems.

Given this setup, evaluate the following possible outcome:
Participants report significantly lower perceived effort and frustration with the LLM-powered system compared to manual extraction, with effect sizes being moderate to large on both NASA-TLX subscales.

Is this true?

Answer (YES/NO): NO